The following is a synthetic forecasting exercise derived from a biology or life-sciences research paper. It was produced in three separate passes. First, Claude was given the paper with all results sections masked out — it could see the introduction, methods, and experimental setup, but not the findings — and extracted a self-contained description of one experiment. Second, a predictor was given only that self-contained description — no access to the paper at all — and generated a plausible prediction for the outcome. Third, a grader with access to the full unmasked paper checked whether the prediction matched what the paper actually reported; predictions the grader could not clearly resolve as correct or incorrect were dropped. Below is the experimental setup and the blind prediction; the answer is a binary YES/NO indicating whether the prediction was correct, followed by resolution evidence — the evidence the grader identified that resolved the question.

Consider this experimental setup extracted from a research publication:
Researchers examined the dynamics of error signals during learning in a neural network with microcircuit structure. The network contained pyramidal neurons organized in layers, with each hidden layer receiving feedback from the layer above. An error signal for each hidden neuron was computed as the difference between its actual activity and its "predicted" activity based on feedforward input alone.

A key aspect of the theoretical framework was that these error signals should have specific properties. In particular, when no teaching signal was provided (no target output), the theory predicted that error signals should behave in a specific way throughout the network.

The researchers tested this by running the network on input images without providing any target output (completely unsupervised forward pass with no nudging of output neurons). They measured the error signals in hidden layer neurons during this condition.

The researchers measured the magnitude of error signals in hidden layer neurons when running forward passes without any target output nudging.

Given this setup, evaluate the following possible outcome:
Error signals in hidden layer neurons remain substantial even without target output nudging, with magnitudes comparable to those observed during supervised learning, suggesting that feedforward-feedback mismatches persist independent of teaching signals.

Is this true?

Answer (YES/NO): NO